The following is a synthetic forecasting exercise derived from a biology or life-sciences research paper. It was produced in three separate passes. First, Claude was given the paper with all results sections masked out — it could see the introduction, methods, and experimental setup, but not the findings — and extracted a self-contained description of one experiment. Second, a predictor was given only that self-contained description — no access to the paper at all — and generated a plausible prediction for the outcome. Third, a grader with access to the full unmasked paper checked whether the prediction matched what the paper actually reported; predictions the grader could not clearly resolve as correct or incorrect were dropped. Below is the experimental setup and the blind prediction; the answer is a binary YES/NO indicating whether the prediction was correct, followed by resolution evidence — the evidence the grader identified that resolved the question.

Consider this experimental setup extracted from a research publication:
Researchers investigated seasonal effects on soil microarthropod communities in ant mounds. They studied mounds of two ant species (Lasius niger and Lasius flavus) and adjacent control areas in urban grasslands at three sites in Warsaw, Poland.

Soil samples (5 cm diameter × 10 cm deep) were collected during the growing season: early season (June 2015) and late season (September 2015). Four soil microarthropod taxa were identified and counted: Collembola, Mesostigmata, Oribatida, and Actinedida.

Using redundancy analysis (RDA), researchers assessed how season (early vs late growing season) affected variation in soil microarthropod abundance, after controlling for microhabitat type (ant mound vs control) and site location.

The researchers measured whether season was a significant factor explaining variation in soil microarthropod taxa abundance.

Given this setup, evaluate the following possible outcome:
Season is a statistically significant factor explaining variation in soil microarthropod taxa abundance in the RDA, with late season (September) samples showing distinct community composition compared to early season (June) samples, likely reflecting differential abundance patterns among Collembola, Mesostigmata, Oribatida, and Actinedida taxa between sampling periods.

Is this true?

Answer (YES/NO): YES